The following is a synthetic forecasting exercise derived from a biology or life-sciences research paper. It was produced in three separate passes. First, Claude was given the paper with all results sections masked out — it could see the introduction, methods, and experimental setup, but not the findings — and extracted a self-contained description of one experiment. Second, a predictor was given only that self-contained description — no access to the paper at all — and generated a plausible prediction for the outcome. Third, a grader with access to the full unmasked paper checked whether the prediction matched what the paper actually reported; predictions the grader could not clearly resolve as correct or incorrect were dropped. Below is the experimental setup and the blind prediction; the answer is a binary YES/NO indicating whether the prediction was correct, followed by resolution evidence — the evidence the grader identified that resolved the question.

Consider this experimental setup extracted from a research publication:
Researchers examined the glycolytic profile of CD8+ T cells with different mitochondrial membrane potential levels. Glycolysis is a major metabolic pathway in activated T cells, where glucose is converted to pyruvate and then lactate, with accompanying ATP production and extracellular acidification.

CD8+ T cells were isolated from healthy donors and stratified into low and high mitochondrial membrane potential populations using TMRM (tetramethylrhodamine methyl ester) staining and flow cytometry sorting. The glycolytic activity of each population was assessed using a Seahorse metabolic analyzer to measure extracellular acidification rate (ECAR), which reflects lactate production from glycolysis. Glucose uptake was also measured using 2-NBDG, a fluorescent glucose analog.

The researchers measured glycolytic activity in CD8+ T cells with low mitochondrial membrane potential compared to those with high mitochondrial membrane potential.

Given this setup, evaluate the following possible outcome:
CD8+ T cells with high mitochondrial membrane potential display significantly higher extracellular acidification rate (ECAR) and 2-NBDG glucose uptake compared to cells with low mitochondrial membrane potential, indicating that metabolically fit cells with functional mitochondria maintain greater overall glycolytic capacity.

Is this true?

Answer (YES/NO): NO